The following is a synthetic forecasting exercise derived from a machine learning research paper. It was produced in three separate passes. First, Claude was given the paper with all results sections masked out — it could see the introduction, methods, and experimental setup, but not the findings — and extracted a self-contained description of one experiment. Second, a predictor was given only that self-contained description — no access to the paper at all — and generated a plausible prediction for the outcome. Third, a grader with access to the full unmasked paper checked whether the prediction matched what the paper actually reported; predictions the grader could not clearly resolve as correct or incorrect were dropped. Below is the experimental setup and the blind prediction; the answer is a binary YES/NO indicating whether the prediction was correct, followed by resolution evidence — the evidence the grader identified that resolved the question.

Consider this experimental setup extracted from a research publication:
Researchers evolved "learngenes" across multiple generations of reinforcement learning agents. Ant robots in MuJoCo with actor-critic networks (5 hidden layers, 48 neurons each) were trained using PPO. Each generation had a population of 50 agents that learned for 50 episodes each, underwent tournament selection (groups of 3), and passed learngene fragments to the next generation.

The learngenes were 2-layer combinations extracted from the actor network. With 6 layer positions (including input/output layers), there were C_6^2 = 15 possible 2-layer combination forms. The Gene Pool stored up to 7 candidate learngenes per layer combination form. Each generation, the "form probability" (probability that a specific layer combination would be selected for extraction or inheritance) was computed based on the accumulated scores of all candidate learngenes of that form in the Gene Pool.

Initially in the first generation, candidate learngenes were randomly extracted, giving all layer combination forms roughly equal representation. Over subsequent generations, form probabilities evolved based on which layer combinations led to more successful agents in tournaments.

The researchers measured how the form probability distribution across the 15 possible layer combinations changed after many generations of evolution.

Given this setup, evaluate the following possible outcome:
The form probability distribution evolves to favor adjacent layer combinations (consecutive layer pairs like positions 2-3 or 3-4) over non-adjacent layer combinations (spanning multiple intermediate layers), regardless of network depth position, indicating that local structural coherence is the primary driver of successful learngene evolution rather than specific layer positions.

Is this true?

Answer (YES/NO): NO